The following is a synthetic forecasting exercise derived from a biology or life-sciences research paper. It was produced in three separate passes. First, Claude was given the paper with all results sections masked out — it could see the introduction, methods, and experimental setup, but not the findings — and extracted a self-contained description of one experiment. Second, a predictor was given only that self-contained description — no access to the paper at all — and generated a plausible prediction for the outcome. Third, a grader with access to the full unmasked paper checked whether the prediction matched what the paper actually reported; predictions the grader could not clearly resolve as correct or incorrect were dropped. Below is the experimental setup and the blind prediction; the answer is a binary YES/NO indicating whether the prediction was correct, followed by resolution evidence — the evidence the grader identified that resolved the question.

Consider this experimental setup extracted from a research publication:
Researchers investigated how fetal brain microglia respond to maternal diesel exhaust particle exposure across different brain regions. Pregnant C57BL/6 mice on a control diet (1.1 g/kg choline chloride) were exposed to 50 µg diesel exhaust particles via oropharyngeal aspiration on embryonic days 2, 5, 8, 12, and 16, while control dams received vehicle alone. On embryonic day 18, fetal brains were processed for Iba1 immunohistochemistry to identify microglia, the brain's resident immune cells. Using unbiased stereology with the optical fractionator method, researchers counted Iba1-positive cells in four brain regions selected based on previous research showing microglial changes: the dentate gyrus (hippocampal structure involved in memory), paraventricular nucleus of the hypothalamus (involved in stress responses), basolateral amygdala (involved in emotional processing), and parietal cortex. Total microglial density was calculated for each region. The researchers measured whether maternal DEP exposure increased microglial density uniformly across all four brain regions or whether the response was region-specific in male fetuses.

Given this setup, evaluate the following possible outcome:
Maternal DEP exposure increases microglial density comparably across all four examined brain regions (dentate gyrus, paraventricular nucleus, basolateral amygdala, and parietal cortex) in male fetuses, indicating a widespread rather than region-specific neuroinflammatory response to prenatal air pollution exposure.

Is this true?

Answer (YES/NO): NO